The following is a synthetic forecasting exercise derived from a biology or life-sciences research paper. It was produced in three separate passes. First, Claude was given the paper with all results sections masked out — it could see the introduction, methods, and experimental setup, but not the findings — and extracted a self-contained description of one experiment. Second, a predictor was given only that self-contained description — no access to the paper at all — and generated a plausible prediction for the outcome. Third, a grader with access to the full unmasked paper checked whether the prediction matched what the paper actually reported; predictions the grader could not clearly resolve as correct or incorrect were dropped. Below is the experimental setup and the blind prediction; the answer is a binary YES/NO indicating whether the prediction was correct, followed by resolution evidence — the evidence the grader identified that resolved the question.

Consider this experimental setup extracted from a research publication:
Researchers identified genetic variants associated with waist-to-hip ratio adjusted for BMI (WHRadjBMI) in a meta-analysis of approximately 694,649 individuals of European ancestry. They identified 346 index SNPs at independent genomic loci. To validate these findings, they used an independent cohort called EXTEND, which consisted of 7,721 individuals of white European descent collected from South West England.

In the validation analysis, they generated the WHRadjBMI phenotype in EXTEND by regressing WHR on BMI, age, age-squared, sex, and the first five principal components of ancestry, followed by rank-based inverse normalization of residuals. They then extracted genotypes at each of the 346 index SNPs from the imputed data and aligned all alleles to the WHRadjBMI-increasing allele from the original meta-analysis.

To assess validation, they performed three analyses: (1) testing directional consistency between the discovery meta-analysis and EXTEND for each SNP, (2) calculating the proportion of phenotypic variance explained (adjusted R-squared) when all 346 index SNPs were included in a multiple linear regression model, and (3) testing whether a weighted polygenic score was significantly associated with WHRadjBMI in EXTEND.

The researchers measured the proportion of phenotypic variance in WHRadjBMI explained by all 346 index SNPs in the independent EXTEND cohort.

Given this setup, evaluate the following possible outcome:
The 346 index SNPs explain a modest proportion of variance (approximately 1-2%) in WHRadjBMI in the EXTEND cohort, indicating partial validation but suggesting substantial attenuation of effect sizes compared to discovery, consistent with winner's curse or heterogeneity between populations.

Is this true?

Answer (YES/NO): NO